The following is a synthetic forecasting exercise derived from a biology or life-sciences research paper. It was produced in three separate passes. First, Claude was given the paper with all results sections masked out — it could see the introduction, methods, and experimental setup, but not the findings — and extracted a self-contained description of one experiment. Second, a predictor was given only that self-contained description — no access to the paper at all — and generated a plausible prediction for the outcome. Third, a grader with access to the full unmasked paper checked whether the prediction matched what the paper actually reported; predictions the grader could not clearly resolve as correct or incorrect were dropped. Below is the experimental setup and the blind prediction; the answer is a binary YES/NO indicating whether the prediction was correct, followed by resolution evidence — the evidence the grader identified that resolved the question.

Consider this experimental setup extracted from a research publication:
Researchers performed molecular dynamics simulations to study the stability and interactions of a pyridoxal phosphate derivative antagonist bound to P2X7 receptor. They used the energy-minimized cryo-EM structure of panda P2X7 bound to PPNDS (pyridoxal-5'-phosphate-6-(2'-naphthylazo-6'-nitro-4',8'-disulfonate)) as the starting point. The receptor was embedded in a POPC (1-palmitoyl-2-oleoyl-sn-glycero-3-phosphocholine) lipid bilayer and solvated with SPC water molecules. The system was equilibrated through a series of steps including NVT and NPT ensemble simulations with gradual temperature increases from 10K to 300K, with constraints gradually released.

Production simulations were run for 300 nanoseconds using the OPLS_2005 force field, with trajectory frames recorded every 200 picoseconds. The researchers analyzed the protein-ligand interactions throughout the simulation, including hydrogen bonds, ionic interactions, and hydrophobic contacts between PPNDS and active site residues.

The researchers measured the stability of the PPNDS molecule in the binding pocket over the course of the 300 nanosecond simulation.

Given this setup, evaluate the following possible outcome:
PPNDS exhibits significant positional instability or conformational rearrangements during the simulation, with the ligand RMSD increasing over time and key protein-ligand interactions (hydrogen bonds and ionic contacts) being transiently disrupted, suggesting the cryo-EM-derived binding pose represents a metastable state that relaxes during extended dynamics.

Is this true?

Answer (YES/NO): NO